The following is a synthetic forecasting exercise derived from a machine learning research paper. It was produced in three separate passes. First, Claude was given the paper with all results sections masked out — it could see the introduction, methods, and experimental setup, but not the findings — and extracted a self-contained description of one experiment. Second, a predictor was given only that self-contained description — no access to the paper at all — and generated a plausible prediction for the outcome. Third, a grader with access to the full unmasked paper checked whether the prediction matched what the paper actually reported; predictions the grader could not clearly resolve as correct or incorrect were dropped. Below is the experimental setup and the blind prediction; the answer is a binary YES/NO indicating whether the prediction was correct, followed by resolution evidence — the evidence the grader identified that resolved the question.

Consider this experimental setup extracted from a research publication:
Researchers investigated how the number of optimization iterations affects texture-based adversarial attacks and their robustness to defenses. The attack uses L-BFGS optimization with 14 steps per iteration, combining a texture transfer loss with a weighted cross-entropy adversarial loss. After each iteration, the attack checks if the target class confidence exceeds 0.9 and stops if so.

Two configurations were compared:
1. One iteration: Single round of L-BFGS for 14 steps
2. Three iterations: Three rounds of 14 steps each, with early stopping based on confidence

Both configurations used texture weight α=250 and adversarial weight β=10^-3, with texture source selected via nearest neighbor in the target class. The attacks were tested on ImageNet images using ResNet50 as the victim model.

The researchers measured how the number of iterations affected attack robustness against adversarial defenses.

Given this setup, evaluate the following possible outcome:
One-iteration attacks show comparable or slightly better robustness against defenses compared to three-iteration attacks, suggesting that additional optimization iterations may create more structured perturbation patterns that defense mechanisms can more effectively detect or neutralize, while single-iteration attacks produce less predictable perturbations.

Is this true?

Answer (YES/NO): NO